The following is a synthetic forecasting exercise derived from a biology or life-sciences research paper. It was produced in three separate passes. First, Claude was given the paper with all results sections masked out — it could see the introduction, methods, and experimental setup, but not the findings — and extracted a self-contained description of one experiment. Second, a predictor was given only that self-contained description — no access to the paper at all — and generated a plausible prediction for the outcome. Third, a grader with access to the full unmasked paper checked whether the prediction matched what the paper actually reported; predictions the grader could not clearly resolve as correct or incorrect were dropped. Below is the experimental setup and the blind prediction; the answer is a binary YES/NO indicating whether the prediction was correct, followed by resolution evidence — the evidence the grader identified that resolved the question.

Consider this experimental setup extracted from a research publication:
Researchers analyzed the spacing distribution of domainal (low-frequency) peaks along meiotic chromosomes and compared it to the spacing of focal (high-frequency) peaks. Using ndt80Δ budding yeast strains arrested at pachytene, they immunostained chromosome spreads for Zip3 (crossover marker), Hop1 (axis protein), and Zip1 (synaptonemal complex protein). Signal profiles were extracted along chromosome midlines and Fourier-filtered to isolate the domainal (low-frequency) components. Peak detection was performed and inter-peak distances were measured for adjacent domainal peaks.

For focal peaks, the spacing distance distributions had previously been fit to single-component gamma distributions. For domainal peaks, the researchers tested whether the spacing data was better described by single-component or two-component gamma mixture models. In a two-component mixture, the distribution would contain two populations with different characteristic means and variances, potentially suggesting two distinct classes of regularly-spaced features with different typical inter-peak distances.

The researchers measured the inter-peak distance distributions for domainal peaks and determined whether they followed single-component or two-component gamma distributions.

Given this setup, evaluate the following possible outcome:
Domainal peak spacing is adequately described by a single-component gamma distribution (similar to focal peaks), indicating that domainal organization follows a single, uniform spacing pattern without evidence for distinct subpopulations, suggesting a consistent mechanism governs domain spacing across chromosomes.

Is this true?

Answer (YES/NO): NO